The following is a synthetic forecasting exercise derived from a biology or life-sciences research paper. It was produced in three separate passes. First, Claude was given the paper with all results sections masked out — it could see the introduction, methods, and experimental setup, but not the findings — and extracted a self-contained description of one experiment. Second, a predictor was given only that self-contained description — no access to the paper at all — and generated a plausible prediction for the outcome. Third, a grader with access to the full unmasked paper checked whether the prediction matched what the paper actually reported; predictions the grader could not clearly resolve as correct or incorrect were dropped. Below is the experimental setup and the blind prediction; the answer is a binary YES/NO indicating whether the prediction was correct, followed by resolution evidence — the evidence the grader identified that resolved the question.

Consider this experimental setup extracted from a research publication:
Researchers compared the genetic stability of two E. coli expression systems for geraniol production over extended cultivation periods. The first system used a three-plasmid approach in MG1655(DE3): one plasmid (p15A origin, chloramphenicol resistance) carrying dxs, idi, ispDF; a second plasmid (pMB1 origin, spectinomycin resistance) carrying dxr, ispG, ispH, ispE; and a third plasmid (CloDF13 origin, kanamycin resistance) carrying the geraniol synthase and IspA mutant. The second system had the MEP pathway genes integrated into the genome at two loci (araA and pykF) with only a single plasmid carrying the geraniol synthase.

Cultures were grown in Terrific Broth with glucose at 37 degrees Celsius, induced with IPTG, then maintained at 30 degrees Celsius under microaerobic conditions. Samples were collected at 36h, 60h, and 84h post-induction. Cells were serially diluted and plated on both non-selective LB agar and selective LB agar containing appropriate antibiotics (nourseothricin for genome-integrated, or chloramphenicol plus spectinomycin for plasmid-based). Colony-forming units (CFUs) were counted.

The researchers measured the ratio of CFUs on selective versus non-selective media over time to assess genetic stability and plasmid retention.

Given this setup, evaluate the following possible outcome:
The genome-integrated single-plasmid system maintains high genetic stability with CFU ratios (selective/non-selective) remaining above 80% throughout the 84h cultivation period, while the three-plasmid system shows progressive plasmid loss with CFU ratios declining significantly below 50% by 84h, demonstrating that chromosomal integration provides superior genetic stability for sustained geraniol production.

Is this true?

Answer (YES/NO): YES